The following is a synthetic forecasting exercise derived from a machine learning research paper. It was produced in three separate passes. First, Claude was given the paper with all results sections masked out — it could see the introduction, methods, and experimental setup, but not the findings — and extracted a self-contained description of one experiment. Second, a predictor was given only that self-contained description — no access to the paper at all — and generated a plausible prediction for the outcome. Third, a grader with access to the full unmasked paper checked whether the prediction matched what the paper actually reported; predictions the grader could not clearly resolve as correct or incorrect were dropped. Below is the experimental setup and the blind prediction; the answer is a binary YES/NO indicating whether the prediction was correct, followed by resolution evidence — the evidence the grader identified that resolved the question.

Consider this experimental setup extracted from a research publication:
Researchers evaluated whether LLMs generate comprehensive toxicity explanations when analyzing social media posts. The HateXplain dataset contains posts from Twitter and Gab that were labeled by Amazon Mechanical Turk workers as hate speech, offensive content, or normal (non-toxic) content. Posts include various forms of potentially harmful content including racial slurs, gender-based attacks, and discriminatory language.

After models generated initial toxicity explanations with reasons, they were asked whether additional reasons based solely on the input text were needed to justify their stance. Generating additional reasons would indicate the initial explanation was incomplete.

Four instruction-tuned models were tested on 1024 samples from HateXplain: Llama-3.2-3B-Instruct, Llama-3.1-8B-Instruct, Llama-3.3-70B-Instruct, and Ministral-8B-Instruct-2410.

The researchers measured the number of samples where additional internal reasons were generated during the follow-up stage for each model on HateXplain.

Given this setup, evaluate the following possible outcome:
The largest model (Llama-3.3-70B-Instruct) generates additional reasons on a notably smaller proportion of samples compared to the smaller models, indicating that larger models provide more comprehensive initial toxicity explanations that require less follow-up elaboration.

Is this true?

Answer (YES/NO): YES